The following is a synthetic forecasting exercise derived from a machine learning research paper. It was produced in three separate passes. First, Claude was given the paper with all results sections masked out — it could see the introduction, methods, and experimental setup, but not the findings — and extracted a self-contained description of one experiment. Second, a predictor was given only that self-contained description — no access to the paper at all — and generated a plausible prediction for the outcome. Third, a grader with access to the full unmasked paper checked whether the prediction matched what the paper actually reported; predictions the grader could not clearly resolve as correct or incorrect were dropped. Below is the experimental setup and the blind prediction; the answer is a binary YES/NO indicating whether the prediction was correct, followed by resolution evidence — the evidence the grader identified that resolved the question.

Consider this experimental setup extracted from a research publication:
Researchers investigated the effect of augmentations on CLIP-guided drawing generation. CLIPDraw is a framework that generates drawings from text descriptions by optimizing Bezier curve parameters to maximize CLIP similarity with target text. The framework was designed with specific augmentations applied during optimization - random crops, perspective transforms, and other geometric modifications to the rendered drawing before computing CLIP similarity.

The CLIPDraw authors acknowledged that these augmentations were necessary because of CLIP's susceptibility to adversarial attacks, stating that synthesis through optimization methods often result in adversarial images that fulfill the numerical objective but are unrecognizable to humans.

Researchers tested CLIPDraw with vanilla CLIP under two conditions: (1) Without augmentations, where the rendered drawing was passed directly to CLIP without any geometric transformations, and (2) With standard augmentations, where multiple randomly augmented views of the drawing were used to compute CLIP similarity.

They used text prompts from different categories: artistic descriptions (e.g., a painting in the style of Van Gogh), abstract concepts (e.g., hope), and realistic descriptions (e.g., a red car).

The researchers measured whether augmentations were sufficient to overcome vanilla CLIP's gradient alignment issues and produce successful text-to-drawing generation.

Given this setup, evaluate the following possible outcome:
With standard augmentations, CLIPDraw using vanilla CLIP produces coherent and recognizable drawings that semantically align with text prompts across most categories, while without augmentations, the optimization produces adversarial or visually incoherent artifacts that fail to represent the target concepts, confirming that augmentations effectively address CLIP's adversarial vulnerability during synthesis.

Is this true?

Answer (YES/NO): NO